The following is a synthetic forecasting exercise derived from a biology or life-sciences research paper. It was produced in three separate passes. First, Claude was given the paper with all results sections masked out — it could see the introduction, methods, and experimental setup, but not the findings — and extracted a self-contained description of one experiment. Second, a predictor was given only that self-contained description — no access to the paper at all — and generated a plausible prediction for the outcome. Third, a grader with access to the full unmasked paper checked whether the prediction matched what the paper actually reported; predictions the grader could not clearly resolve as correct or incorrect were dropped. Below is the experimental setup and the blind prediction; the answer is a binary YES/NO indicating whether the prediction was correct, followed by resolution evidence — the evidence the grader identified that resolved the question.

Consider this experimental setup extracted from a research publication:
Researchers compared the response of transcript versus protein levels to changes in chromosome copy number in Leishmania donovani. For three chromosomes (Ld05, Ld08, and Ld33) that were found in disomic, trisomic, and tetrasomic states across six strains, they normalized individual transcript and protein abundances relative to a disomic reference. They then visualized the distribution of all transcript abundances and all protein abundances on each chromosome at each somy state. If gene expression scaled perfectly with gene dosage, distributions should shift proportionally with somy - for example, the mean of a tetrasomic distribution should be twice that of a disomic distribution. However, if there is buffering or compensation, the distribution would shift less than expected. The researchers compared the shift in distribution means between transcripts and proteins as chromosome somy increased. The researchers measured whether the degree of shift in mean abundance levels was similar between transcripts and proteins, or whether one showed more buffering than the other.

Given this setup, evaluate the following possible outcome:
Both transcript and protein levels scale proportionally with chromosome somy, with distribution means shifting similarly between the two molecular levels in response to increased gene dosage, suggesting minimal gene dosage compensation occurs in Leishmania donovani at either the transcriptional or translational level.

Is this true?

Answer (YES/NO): NO